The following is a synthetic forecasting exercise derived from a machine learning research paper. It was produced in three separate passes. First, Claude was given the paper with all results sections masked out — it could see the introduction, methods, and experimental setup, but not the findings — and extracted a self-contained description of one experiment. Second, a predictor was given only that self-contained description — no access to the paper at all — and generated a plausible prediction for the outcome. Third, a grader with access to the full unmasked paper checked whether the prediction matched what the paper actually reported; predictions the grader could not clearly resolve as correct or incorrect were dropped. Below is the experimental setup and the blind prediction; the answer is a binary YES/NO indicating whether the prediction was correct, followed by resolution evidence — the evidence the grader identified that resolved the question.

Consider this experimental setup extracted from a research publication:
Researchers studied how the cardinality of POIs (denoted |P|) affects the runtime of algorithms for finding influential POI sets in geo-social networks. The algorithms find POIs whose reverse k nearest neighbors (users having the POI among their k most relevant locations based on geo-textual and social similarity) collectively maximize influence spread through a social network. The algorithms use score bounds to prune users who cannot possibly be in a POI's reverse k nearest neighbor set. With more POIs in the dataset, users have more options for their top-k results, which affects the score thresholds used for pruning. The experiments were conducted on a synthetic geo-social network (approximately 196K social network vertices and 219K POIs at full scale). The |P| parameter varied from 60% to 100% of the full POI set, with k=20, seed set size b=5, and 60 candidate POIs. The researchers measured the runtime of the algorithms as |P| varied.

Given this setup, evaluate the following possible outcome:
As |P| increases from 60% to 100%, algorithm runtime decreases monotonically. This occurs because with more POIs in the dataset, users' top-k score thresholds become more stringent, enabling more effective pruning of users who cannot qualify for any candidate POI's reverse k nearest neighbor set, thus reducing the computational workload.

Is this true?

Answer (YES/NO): YES